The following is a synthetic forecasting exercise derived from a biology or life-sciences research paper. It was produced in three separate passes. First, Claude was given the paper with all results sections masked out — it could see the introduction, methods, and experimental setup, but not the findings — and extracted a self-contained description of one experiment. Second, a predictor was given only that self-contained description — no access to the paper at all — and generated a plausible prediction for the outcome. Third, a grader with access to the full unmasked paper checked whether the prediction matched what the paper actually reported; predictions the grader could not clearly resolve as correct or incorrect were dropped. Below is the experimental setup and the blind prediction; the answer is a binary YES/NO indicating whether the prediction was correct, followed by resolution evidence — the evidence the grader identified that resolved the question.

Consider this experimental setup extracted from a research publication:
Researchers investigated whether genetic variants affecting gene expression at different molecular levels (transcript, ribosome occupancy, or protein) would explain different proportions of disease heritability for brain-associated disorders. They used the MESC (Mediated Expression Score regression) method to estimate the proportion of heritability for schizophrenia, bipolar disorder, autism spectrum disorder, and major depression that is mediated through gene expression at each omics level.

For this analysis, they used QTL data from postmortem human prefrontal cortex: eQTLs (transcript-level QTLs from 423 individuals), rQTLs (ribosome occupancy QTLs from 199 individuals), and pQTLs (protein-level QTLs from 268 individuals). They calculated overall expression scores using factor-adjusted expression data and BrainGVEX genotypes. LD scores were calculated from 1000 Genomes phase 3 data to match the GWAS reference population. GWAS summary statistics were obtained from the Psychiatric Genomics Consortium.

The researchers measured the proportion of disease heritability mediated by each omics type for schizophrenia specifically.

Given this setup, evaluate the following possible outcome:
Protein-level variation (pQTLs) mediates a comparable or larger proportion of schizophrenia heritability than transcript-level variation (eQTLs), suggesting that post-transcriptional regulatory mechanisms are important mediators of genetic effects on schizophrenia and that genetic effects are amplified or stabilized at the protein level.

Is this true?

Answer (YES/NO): NO